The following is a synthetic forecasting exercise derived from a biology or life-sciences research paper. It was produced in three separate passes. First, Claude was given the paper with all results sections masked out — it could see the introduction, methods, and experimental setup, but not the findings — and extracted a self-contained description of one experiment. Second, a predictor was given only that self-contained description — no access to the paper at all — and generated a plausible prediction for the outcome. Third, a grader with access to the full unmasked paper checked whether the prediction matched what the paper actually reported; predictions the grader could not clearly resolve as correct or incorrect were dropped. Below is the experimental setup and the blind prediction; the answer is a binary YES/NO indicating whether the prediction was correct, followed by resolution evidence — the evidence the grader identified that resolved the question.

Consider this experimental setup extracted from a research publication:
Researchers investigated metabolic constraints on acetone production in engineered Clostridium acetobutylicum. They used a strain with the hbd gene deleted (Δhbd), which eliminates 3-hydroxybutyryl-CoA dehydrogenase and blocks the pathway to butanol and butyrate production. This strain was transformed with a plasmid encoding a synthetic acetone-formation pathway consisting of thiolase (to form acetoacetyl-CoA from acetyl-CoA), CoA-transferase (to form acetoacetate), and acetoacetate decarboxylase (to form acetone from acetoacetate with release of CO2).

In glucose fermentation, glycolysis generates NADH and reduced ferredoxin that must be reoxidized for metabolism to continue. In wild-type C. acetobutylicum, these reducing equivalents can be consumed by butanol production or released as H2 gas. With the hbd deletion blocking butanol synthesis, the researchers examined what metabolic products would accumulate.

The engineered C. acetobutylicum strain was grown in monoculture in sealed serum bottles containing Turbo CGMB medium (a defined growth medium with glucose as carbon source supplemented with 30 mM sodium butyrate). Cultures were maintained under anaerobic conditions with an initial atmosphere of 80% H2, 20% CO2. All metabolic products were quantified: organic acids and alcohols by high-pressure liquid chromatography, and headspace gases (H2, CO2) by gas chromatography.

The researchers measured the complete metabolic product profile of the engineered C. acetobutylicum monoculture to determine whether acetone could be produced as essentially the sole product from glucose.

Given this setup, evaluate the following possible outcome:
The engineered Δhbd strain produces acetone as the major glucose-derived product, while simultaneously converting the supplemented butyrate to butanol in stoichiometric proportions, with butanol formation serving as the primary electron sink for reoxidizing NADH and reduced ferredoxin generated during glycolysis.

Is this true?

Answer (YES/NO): NO